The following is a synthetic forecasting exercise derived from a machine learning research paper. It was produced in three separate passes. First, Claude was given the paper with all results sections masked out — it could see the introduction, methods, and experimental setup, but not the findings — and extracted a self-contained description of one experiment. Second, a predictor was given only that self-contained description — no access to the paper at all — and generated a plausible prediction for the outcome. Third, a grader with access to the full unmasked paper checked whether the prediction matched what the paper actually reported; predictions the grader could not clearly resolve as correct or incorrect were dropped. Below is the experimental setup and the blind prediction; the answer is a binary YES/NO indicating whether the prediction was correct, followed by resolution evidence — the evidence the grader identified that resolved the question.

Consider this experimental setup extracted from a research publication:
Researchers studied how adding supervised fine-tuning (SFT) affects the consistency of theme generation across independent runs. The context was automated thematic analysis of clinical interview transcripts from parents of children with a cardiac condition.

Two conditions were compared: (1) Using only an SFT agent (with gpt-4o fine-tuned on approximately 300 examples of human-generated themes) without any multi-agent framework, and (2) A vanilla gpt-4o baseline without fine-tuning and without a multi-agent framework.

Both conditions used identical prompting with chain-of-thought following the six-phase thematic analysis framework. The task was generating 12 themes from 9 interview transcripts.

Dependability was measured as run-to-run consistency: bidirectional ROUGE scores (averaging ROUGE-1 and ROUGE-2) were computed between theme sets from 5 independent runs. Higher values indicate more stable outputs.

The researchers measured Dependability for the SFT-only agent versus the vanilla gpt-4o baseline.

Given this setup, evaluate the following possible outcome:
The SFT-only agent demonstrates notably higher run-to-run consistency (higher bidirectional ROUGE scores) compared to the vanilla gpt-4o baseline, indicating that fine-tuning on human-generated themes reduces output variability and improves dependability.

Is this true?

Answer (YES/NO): NO